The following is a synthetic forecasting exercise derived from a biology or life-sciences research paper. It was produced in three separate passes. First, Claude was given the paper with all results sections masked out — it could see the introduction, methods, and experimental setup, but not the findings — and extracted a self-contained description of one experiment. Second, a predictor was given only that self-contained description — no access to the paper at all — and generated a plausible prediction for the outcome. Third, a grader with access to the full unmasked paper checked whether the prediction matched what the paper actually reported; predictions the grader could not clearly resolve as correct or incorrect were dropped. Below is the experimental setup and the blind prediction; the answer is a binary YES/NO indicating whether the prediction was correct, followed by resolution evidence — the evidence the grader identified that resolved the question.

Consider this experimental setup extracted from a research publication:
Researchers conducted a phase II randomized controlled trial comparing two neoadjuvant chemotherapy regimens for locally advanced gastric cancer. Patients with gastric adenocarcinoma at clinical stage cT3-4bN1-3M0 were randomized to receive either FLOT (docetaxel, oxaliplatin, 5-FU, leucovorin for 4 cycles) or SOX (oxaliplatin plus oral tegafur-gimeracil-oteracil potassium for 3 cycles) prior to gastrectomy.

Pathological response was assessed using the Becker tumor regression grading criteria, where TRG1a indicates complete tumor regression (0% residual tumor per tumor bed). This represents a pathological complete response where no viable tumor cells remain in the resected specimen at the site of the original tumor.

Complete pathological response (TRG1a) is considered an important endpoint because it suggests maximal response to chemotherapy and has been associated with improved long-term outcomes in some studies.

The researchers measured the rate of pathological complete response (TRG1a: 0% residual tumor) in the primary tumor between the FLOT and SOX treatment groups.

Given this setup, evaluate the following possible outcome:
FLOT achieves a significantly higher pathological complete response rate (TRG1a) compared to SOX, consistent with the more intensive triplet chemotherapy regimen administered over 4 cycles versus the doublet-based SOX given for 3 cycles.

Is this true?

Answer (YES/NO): NO